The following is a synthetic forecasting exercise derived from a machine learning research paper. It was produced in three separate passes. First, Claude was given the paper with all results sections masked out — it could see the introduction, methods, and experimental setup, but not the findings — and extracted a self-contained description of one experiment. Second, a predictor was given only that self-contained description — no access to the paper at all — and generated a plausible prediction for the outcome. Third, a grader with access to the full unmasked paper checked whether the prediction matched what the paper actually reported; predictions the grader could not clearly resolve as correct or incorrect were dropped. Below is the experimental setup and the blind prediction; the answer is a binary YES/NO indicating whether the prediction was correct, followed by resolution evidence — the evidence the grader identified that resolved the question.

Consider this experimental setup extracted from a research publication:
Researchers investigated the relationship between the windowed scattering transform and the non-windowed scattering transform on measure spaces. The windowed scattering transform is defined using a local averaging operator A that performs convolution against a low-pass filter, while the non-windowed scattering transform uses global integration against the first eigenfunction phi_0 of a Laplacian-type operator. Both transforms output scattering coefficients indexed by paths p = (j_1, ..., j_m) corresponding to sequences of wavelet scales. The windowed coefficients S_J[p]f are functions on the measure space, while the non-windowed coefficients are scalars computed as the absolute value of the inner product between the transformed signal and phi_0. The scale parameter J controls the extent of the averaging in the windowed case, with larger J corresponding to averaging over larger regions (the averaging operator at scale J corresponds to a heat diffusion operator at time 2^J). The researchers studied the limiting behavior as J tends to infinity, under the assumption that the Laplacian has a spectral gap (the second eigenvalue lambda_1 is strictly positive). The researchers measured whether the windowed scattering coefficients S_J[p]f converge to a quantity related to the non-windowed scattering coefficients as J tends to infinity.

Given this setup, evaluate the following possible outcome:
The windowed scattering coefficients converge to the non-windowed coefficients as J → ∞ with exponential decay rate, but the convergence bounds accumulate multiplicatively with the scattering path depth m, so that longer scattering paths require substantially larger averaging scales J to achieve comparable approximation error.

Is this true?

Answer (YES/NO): NO